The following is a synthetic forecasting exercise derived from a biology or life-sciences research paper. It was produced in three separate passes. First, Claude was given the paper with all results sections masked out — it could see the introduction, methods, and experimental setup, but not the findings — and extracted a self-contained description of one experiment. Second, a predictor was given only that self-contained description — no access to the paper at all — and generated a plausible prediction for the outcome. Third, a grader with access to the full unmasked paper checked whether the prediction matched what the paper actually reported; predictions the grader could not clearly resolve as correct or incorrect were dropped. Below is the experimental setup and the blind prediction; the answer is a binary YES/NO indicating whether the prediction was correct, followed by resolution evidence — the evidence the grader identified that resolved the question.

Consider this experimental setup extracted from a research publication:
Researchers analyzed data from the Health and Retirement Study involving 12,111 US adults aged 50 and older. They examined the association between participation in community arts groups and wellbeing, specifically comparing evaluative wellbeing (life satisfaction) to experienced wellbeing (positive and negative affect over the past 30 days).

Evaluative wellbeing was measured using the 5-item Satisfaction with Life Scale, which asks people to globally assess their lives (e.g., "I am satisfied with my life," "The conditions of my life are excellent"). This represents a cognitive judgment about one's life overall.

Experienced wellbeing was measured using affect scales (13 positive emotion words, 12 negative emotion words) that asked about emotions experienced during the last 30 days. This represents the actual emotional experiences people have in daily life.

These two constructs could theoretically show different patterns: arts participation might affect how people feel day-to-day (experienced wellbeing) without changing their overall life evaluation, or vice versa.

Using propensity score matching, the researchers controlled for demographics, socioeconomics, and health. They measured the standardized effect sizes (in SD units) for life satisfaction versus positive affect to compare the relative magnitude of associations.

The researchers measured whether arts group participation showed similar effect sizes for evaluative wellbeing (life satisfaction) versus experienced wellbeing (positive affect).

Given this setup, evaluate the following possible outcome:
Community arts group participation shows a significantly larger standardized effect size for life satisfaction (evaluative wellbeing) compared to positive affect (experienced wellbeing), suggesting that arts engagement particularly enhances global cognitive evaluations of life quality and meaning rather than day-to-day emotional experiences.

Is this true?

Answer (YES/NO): NO